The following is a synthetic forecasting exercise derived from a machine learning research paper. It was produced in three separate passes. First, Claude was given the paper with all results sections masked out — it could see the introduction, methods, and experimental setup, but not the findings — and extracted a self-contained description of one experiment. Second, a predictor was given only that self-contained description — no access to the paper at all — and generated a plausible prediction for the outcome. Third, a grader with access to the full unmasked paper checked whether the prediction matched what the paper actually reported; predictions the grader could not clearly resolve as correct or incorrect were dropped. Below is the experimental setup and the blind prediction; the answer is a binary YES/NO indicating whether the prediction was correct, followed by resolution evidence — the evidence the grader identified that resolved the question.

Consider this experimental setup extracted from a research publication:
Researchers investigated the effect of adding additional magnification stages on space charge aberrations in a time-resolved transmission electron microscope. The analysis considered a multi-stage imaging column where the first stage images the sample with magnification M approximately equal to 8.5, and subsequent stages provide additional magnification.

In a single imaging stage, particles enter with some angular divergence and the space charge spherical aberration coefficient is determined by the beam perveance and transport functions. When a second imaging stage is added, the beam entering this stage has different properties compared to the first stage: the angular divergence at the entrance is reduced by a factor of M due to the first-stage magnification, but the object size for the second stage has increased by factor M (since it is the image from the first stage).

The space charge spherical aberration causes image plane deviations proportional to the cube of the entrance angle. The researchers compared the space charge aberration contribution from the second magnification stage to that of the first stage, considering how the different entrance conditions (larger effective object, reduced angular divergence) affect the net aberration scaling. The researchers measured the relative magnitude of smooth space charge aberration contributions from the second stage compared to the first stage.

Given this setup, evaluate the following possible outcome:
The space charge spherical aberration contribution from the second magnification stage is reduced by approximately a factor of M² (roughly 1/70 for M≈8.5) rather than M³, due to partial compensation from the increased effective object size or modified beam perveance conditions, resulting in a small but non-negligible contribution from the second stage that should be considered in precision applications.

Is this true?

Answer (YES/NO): NO